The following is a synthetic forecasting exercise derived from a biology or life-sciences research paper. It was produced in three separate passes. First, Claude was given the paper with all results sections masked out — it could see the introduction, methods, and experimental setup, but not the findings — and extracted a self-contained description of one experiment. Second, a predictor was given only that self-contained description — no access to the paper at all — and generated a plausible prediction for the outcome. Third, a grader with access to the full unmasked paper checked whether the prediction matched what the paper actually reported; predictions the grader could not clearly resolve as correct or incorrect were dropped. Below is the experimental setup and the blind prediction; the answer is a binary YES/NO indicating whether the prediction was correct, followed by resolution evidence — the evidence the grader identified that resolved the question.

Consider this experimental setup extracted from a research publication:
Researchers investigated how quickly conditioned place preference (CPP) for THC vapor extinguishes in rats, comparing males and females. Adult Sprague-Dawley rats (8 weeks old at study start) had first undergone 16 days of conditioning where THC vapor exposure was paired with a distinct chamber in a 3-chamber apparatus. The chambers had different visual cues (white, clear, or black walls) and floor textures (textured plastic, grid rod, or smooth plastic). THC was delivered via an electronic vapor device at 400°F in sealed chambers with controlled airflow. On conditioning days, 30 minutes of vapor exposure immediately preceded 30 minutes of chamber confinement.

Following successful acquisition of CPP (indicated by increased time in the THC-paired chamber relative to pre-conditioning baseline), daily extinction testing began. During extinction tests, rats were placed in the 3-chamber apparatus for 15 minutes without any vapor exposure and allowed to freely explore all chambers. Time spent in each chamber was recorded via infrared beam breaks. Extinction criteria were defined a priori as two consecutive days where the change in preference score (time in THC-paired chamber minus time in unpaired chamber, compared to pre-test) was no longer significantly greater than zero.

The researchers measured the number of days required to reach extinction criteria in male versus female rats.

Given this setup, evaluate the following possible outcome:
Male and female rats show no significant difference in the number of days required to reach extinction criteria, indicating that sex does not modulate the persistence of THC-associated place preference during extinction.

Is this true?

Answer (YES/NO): NO